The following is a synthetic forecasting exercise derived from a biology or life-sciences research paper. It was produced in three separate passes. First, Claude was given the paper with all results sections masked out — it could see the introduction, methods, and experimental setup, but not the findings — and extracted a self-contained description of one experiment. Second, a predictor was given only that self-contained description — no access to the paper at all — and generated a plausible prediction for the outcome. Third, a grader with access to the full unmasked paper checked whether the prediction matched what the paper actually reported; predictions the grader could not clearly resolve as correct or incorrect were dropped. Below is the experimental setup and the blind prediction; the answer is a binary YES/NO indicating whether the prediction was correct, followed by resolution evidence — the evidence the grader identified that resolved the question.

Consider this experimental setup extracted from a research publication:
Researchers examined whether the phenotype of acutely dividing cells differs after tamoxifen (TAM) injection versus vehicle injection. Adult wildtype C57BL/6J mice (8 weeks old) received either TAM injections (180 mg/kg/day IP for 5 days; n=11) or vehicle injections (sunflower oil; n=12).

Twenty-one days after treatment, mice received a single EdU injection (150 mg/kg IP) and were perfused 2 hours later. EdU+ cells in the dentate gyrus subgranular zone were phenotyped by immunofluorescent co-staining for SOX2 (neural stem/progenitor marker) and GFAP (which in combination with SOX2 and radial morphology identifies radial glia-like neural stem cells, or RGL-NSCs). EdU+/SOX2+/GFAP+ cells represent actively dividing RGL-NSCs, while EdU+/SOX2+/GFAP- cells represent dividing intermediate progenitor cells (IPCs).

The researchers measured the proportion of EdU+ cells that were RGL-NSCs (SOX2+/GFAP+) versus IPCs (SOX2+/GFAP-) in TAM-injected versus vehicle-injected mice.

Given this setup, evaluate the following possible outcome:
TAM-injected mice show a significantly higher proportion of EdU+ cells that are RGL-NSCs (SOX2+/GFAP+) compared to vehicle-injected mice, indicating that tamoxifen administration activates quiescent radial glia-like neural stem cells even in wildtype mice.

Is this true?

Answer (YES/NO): NO